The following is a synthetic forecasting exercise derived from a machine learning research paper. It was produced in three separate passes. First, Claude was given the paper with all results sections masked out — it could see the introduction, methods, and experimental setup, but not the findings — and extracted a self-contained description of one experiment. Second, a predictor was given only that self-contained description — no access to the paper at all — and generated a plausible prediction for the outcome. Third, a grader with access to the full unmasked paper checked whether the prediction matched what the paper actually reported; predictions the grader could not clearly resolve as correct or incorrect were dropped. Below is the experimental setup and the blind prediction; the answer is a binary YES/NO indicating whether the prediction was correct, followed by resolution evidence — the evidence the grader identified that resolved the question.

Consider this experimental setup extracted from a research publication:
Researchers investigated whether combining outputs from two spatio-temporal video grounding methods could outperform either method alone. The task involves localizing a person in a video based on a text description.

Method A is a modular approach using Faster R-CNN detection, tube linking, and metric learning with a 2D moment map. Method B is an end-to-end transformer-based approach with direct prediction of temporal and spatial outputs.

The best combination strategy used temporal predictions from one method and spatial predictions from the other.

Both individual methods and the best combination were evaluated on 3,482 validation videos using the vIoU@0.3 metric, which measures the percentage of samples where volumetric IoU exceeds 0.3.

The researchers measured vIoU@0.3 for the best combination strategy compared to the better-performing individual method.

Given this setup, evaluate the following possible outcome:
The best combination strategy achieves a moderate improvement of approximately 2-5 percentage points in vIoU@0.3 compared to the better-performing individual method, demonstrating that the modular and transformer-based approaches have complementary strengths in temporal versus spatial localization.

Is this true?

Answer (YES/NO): NO